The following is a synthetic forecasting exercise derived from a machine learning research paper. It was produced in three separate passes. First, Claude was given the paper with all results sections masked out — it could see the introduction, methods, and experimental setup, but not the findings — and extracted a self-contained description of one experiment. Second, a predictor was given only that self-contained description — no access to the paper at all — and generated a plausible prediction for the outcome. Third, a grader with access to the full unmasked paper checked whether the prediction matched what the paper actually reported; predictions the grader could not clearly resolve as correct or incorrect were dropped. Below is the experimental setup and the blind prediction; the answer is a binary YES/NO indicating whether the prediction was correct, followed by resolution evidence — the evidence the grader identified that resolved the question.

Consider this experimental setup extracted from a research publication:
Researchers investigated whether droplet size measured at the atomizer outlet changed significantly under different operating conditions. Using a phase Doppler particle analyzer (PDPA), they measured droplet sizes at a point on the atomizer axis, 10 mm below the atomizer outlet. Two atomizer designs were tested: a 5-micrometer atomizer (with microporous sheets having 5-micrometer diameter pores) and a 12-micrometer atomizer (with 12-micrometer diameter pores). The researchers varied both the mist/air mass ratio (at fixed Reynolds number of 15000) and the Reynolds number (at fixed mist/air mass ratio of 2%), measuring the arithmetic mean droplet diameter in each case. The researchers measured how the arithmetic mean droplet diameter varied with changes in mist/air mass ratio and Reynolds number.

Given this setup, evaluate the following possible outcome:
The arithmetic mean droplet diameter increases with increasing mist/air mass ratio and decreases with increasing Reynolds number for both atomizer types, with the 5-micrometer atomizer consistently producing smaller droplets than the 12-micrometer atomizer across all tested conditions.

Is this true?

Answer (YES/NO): NO